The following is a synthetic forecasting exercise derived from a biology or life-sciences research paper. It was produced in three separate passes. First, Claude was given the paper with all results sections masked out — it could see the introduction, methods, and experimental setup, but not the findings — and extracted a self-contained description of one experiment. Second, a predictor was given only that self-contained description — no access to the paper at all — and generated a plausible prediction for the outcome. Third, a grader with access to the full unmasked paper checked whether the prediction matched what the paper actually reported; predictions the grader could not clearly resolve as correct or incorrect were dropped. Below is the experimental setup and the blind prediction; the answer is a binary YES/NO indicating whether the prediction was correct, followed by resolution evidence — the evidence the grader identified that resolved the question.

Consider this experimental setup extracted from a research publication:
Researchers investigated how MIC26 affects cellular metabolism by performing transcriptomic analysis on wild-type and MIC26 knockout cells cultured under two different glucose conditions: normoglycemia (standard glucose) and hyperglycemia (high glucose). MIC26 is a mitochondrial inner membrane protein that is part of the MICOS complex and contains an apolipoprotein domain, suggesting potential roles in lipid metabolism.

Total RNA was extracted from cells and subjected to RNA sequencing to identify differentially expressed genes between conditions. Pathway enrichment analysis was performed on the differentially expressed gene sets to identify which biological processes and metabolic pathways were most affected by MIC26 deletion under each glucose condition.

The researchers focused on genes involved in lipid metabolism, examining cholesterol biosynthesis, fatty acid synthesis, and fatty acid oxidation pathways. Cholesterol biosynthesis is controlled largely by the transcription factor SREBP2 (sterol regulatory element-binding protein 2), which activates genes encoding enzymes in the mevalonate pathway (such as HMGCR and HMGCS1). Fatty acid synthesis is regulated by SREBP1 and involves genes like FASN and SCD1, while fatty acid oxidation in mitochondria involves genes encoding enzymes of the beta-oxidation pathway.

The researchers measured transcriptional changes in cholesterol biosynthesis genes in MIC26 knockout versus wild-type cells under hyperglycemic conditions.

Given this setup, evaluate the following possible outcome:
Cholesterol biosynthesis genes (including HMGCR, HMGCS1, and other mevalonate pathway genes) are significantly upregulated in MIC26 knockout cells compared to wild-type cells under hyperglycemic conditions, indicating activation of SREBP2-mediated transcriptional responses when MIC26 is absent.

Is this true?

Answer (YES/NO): NO